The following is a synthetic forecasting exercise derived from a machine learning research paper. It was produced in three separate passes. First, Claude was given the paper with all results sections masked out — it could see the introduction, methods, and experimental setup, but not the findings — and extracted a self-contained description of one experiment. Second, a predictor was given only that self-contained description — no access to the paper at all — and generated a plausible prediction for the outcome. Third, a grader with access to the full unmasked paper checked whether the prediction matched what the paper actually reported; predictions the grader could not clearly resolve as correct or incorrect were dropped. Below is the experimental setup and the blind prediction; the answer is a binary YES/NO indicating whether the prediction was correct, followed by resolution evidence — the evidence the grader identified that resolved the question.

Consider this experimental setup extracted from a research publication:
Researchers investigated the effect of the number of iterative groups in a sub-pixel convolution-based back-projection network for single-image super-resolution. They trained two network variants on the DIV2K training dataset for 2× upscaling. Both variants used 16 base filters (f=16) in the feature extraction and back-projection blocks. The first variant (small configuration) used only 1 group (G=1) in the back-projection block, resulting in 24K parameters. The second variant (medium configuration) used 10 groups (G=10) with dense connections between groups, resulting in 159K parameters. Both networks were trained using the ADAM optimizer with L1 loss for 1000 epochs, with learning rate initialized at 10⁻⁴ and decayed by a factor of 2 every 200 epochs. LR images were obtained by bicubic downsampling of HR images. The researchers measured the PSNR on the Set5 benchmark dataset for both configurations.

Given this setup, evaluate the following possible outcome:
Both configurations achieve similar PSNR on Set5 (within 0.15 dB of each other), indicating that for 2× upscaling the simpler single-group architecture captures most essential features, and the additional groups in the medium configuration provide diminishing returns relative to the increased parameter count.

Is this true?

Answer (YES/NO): NO